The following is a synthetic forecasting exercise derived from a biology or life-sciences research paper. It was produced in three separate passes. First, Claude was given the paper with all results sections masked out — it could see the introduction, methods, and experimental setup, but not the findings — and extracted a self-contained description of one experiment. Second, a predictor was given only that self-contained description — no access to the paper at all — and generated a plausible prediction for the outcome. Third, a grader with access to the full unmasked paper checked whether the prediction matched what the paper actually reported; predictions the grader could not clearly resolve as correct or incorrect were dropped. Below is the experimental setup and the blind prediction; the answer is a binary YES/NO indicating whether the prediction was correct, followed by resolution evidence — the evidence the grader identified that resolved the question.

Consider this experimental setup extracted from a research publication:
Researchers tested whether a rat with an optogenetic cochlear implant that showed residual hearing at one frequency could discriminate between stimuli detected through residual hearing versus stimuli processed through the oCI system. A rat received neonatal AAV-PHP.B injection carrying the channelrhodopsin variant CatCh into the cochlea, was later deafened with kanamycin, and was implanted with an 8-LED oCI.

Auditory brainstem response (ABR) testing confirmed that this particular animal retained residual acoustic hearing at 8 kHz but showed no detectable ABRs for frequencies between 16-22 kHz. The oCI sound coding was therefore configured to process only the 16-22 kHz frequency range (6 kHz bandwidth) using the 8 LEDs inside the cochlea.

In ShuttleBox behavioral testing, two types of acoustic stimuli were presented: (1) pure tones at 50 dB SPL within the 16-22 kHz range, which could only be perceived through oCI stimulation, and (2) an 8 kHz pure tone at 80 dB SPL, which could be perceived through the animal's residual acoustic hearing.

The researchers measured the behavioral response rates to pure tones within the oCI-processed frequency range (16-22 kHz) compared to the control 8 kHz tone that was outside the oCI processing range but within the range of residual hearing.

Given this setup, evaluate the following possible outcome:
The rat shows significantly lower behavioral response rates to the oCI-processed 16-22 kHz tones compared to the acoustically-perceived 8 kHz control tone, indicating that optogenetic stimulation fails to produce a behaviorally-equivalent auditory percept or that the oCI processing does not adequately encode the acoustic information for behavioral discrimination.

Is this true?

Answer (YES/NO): NO